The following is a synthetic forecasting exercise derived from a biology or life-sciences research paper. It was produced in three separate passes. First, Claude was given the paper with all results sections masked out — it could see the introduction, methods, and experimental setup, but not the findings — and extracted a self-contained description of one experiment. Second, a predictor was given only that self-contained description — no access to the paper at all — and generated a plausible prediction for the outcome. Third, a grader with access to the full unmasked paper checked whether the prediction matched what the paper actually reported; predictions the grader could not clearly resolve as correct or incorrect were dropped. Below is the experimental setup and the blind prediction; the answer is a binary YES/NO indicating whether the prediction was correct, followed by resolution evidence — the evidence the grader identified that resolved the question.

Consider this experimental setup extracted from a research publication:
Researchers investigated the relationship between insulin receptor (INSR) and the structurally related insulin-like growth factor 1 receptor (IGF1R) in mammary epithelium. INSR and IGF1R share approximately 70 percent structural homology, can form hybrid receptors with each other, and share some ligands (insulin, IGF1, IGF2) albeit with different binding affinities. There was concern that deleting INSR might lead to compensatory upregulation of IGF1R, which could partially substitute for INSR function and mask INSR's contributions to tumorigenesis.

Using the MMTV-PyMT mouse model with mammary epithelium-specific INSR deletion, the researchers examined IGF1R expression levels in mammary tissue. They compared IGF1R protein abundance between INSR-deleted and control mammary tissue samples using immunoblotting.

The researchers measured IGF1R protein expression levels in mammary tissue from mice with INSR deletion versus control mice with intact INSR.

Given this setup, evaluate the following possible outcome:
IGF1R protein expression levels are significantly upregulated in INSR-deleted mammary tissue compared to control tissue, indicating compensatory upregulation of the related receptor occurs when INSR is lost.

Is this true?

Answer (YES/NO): NO